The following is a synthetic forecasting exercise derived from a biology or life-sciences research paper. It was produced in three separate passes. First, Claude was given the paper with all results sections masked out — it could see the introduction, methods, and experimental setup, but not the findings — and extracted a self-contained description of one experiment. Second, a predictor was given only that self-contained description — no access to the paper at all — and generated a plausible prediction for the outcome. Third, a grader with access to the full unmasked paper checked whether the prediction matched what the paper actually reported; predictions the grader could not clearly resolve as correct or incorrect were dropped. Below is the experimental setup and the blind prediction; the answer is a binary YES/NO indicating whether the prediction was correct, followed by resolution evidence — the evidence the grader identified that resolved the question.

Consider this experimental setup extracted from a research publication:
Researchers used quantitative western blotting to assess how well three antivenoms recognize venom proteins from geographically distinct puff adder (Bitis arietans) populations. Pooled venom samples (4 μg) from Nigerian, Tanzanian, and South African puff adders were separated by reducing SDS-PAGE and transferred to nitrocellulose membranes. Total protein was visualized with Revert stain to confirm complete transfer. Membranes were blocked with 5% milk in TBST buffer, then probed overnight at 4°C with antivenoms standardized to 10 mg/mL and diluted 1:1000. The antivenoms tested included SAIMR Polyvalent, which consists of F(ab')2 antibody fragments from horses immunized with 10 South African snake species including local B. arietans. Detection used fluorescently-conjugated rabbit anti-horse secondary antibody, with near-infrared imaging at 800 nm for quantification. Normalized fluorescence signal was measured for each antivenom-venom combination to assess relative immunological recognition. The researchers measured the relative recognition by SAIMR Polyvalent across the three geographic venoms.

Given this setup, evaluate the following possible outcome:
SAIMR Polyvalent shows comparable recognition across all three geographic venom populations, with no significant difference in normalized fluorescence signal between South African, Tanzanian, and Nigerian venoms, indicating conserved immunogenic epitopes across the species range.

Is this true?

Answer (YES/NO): NO